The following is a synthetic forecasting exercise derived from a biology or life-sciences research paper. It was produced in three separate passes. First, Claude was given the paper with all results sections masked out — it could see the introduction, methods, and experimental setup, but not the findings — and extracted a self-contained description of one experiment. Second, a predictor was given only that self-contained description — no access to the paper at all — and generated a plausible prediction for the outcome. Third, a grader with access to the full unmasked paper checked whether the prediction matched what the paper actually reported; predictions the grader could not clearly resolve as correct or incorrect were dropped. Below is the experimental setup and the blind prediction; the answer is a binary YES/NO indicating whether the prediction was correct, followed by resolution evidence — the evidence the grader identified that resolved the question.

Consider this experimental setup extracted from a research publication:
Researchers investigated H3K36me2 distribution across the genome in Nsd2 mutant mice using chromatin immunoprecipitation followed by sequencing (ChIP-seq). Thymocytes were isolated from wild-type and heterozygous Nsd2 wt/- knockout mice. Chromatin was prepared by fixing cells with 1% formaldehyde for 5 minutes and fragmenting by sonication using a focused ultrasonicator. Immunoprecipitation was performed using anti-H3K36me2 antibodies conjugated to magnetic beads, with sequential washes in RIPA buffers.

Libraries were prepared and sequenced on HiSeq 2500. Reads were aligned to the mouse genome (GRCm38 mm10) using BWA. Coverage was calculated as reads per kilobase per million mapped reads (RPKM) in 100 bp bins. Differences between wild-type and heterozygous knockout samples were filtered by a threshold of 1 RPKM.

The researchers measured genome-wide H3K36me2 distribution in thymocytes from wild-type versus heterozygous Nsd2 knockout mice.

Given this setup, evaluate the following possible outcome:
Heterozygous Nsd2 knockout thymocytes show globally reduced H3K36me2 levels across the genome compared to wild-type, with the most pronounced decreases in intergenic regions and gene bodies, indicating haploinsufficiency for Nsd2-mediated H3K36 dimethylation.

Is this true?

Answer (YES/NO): NO